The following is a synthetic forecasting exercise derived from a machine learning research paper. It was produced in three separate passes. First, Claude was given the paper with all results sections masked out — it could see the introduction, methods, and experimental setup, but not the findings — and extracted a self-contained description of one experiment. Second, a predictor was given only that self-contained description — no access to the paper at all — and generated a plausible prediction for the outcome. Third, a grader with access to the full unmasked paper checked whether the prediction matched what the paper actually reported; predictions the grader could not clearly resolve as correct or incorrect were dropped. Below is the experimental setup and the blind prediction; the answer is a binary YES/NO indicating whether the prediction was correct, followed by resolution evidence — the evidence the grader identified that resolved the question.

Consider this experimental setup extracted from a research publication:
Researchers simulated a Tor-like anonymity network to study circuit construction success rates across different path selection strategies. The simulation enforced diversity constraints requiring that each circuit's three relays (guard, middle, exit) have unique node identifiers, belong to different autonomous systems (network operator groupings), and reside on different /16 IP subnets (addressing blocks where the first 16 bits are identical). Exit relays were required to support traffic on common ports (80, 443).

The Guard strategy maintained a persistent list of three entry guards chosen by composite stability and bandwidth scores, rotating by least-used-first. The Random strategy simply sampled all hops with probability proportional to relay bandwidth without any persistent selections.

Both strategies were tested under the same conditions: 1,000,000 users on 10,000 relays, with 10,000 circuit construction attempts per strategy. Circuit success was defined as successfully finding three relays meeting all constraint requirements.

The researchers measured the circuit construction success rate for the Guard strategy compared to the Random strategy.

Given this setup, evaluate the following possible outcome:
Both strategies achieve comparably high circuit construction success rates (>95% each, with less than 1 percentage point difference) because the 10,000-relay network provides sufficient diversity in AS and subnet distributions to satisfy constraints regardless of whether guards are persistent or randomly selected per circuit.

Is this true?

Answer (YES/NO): YES